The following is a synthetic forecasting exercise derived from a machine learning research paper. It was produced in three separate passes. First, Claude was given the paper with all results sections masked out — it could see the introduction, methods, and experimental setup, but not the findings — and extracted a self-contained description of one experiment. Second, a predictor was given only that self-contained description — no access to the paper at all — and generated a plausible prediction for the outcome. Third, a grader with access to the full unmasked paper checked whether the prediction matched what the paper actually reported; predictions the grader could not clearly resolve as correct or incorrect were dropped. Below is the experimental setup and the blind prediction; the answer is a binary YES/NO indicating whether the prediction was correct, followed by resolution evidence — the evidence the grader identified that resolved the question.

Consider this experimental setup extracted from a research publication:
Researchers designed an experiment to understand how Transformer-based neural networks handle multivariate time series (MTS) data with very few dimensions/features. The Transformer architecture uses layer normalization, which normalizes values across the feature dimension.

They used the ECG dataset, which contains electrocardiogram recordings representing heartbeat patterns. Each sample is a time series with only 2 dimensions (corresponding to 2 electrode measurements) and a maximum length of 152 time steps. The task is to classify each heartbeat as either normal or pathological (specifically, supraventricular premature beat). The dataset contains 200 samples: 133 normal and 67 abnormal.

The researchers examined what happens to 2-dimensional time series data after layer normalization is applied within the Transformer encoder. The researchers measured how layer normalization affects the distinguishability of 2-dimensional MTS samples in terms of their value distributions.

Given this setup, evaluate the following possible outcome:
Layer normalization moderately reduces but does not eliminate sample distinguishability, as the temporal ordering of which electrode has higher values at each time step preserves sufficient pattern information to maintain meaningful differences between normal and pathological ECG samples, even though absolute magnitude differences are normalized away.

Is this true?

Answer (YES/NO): NO